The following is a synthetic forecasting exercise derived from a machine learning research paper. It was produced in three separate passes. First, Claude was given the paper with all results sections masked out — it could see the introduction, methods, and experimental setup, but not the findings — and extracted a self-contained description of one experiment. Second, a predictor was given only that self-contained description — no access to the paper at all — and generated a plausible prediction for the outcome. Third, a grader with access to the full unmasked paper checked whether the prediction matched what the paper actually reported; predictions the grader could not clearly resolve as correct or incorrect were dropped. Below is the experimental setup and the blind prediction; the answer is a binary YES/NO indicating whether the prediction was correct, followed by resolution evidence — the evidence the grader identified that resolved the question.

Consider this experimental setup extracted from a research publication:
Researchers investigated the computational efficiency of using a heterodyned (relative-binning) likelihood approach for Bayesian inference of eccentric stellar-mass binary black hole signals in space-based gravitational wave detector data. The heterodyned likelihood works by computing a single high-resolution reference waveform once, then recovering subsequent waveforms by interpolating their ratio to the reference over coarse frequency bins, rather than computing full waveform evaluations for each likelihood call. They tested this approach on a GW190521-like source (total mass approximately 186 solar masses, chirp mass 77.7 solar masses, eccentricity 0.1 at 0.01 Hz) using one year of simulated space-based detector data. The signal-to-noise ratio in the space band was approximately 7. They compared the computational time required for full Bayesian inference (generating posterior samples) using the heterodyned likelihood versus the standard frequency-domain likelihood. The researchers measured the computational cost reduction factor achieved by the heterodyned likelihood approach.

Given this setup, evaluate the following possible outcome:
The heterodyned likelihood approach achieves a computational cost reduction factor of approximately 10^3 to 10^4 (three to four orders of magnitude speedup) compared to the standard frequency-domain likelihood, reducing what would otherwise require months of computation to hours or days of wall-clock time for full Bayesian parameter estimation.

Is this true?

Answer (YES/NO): NO